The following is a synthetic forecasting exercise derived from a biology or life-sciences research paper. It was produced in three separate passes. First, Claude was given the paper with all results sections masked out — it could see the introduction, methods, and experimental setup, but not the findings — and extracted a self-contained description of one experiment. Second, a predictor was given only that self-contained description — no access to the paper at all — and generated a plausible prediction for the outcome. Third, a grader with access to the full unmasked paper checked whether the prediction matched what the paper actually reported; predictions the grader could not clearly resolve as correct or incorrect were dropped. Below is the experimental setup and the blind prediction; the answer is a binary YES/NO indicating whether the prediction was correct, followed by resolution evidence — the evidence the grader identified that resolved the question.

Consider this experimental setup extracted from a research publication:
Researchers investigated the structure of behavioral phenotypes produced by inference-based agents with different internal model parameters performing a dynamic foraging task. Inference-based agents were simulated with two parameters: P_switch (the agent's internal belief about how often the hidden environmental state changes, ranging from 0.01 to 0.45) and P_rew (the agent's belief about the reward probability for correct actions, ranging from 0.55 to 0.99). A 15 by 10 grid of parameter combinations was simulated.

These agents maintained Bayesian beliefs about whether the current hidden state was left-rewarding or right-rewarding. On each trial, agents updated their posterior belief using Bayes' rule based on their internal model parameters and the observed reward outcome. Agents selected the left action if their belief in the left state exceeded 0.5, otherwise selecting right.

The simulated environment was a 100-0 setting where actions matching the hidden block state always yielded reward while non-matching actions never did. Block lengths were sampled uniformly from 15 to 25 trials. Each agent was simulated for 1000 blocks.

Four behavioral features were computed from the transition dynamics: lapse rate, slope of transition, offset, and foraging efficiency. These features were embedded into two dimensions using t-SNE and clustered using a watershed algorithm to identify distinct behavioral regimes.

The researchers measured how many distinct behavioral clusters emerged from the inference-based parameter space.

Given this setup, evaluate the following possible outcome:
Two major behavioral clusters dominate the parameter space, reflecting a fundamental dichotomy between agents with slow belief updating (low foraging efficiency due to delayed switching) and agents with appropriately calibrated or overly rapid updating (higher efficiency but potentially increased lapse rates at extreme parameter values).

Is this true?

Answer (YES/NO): NO